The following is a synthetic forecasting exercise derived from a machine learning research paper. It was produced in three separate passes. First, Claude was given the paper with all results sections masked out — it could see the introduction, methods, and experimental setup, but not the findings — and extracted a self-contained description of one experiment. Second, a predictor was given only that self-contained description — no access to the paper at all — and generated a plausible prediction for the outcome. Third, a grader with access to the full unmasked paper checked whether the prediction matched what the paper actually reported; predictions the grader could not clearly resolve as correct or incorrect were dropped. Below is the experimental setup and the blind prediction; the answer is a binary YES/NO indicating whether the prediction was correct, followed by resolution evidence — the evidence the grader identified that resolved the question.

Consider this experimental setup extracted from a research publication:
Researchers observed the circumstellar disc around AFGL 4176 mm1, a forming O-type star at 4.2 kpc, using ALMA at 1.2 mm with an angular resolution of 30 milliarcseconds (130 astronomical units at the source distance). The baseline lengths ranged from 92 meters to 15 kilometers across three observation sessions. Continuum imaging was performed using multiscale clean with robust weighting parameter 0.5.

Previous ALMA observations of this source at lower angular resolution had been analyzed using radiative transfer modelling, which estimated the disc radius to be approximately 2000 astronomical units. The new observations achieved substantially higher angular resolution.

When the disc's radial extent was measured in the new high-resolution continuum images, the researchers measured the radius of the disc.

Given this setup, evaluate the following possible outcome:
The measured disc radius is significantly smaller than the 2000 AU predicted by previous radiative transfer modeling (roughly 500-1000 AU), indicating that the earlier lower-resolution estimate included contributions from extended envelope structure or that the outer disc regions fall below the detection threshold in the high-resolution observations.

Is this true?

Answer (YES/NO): YES